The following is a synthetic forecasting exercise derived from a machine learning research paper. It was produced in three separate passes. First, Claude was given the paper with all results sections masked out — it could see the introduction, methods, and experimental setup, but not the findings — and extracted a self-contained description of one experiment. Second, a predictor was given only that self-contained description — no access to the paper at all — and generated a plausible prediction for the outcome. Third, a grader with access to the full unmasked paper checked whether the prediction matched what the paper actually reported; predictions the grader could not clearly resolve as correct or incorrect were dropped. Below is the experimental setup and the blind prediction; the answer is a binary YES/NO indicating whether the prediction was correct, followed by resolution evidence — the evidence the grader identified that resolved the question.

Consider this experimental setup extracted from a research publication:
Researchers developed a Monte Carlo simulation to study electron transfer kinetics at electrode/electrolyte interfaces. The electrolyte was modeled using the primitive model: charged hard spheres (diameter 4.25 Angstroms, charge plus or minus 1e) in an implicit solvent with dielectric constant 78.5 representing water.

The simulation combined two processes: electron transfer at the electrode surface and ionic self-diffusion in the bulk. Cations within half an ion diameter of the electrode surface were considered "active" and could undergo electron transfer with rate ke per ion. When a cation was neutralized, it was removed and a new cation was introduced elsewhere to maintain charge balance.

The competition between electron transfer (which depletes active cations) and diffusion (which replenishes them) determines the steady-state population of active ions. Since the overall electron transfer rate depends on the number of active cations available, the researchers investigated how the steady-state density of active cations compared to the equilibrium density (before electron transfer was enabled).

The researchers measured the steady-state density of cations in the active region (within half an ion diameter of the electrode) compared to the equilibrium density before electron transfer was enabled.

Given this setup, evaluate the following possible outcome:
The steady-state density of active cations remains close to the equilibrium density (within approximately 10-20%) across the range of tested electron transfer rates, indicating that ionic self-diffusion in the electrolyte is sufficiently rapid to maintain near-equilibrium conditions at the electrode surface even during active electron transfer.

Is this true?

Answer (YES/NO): NO